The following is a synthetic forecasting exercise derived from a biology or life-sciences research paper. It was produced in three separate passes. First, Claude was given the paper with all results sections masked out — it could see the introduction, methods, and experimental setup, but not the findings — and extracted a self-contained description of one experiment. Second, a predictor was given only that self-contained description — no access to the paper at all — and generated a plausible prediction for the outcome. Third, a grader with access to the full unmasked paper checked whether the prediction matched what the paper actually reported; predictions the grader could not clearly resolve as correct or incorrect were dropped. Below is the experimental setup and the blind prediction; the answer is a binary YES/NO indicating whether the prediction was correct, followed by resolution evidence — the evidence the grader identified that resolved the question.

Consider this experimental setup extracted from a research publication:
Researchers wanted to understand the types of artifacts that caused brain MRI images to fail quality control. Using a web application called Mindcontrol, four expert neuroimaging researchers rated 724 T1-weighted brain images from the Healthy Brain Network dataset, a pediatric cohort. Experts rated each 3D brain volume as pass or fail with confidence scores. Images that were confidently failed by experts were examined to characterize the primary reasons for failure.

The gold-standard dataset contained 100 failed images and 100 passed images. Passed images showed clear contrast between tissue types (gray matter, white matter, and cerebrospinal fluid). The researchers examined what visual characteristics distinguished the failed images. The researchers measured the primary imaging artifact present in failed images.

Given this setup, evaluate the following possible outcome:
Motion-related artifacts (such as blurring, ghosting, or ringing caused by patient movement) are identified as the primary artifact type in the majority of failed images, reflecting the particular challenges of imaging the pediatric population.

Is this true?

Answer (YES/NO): YES